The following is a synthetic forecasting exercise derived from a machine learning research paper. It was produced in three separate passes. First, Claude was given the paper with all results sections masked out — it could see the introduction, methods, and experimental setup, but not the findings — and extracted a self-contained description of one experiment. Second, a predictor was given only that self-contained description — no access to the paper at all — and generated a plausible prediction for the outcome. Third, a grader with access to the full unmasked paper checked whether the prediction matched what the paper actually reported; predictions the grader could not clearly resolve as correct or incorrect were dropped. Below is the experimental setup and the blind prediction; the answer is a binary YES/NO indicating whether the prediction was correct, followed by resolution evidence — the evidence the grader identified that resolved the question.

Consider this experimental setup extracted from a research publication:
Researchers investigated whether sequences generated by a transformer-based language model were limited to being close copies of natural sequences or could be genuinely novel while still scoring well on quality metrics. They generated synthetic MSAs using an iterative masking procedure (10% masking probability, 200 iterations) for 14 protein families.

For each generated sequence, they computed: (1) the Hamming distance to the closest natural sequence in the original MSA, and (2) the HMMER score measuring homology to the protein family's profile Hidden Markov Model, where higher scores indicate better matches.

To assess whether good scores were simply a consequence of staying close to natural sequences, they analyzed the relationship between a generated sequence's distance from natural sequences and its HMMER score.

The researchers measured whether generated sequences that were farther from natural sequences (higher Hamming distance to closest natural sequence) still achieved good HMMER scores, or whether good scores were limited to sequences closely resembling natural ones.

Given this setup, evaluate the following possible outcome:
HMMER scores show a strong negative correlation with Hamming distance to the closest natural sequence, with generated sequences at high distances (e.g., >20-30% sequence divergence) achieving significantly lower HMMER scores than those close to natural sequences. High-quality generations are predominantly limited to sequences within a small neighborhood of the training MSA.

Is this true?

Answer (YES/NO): NO